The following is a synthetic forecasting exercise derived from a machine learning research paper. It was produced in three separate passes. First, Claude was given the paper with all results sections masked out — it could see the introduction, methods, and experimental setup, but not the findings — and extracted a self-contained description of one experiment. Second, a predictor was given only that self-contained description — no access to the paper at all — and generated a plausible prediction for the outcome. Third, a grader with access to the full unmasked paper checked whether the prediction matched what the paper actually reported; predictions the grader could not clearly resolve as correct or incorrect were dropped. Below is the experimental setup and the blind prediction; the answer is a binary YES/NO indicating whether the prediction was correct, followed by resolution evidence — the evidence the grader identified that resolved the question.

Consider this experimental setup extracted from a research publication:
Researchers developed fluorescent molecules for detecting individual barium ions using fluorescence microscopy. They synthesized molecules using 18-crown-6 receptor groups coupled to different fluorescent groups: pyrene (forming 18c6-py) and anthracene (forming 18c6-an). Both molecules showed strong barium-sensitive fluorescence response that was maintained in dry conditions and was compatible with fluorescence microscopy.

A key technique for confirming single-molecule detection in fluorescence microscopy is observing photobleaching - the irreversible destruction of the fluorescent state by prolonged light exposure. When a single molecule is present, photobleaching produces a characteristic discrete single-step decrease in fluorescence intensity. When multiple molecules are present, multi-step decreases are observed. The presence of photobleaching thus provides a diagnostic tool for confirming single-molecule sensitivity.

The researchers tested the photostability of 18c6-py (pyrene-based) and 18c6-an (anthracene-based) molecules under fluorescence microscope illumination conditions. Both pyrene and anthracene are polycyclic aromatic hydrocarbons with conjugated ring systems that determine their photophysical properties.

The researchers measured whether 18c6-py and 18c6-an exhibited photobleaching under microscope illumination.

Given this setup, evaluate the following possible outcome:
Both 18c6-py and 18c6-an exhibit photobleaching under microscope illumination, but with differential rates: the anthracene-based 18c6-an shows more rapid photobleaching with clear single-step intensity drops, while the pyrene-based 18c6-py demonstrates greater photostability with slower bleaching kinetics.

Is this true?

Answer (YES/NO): NO